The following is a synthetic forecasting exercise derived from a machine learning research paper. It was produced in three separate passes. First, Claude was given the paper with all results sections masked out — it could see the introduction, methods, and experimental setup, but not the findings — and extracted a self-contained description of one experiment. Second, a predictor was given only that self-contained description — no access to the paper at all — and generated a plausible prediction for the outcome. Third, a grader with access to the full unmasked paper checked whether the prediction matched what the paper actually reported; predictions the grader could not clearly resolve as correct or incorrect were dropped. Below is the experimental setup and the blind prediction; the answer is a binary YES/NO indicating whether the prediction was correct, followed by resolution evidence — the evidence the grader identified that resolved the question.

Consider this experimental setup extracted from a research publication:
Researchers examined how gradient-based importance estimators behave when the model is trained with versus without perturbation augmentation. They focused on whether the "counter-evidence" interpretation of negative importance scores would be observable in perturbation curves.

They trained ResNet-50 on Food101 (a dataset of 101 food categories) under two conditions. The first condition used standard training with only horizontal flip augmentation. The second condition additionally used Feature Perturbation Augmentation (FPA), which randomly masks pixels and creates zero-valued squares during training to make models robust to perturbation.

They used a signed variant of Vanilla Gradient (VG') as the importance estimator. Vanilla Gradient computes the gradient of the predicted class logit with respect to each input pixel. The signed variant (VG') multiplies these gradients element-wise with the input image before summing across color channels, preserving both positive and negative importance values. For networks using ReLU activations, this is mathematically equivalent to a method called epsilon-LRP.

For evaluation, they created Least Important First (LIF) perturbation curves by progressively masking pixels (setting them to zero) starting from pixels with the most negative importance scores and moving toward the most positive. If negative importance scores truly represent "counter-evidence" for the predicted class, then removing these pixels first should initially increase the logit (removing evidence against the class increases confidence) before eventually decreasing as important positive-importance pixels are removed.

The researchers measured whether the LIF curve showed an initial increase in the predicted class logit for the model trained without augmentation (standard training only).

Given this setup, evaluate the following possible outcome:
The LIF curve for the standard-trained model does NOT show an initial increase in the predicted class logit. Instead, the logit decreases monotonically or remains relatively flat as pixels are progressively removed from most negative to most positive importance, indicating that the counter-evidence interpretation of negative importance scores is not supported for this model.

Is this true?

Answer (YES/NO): YES